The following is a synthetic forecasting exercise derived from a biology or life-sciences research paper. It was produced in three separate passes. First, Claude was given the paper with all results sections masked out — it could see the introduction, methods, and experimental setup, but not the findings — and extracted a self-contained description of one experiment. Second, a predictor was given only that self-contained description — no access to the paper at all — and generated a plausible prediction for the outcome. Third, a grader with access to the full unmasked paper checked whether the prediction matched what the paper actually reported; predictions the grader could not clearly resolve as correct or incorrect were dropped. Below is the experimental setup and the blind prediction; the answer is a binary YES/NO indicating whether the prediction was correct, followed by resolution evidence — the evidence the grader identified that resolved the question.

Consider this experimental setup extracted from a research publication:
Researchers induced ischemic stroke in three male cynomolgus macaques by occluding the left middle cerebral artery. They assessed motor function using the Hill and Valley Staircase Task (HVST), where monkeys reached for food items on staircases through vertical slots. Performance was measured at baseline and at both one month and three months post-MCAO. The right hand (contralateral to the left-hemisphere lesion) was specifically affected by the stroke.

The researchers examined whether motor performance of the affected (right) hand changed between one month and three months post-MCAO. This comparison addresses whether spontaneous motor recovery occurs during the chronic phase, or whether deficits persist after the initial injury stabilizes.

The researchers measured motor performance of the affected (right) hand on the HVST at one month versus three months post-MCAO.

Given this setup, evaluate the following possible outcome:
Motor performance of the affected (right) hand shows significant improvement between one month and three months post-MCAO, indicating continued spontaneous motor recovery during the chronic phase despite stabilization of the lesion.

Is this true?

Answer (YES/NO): NO